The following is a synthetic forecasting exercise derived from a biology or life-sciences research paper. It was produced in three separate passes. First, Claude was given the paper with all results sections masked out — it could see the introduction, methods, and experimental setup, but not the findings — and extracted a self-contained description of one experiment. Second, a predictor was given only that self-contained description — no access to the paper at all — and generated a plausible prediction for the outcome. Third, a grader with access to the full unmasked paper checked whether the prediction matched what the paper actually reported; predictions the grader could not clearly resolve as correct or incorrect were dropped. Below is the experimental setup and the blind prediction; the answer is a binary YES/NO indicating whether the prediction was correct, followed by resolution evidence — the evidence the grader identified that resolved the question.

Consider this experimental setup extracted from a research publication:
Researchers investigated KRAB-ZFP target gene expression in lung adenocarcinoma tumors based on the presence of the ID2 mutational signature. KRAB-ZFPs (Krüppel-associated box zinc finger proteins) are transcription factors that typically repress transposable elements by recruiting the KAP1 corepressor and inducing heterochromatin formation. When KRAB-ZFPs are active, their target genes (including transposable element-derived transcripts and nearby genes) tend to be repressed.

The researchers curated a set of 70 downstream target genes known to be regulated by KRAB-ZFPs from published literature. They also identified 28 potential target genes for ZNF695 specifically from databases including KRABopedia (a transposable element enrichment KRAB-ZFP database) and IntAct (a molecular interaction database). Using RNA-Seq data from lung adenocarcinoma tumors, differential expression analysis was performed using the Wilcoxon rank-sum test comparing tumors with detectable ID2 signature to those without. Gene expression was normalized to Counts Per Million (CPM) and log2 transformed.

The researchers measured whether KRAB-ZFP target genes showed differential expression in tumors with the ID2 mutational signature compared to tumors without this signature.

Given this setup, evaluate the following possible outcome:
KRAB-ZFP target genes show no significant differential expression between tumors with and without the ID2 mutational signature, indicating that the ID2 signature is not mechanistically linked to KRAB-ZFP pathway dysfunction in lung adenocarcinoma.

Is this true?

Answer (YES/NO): NO